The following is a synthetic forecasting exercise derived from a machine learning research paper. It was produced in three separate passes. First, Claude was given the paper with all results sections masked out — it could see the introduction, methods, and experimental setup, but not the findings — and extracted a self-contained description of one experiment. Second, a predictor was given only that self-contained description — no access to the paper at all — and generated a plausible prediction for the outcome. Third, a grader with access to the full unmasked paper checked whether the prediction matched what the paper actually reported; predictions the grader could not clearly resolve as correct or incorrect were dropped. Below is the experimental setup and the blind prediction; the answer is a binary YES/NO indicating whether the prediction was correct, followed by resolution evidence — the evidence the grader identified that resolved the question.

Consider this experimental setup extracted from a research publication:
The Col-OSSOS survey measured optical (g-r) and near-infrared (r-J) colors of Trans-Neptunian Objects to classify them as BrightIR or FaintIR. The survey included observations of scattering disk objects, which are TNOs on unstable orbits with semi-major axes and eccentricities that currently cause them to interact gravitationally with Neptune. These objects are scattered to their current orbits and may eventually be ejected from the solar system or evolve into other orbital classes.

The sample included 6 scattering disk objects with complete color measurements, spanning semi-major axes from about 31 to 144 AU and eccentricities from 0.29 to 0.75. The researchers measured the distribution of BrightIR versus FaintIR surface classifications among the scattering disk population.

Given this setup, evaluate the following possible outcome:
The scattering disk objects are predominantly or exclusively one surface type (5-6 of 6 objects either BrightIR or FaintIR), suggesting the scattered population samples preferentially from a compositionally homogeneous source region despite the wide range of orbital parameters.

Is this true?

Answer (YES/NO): YES